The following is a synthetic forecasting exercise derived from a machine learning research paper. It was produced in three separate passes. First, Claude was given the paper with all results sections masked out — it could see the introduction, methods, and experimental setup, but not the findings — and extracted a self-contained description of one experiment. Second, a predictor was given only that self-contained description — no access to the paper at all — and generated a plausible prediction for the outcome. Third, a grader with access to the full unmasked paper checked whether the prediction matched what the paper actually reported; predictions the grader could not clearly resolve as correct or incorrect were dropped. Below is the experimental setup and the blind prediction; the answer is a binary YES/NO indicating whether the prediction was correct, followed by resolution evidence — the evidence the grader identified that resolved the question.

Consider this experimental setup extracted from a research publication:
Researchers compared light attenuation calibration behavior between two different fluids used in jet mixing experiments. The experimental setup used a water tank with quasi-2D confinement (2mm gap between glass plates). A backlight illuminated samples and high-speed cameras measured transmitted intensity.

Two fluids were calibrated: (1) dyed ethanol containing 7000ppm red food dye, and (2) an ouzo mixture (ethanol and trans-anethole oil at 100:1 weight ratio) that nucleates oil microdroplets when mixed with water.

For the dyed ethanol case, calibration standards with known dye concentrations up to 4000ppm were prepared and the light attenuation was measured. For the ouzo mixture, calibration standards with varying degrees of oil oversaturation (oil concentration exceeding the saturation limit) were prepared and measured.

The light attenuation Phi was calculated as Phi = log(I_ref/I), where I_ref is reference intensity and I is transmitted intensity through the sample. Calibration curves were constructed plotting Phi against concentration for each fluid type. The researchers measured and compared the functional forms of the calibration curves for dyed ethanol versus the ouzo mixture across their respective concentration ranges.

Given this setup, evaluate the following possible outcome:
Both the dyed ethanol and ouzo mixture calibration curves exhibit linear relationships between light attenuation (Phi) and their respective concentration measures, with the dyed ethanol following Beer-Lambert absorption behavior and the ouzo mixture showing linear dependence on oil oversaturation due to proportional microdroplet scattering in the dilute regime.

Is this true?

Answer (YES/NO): NO